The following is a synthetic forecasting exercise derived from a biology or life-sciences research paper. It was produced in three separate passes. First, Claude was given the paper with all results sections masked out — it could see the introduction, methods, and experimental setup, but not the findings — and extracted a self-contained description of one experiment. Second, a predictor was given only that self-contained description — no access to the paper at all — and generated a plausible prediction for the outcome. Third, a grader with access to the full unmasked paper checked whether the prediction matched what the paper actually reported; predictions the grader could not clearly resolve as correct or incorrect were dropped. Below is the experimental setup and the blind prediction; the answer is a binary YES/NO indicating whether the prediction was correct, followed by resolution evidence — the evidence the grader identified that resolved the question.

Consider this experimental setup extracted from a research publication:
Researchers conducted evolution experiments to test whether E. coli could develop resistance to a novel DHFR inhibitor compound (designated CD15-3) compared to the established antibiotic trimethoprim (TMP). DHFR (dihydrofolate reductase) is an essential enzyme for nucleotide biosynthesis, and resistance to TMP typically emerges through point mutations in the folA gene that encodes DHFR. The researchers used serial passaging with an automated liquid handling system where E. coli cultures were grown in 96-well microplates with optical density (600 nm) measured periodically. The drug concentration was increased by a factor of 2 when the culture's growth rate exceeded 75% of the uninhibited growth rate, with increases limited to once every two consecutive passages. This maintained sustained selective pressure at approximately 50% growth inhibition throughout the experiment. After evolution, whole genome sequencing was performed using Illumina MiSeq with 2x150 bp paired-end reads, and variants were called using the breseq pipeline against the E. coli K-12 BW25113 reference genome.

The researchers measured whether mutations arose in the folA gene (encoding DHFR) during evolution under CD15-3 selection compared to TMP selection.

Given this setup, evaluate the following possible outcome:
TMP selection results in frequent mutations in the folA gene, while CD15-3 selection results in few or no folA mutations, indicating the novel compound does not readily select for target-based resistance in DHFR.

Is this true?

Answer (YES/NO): YES